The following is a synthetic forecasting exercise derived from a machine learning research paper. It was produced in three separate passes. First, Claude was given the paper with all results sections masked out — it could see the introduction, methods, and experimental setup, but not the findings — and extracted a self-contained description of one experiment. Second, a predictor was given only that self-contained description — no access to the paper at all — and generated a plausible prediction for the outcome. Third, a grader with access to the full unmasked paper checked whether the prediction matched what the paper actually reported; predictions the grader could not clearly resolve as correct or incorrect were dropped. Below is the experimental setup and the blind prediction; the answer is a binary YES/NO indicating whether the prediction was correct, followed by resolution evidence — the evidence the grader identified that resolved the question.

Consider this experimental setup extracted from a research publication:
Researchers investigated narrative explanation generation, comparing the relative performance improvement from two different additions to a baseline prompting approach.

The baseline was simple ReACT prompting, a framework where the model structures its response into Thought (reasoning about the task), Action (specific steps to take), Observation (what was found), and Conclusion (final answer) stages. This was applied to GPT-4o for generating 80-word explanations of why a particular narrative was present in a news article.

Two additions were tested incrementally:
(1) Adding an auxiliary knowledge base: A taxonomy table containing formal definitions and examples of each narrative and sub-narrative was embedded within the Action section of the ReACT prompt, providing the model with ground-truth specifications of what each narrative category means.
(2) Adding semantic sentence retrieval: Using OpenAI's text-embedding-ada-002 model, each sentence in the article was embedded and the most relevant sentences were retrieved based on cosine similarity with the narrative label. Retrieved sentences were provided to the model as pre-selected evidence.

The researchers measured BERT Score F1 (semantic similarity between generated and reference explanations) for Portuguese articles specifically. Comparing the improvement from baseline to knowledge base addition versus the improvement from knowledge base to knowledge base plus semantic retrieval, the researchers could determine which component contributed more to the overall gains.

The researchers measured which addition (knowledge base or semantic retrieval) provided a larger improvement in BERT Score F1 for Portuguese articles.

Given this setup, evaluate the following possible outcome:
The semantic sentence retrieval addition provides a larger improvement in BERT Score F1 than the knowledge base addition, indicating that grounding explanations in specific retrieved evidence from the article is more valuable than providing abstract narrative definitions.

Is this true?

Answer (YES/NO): NO